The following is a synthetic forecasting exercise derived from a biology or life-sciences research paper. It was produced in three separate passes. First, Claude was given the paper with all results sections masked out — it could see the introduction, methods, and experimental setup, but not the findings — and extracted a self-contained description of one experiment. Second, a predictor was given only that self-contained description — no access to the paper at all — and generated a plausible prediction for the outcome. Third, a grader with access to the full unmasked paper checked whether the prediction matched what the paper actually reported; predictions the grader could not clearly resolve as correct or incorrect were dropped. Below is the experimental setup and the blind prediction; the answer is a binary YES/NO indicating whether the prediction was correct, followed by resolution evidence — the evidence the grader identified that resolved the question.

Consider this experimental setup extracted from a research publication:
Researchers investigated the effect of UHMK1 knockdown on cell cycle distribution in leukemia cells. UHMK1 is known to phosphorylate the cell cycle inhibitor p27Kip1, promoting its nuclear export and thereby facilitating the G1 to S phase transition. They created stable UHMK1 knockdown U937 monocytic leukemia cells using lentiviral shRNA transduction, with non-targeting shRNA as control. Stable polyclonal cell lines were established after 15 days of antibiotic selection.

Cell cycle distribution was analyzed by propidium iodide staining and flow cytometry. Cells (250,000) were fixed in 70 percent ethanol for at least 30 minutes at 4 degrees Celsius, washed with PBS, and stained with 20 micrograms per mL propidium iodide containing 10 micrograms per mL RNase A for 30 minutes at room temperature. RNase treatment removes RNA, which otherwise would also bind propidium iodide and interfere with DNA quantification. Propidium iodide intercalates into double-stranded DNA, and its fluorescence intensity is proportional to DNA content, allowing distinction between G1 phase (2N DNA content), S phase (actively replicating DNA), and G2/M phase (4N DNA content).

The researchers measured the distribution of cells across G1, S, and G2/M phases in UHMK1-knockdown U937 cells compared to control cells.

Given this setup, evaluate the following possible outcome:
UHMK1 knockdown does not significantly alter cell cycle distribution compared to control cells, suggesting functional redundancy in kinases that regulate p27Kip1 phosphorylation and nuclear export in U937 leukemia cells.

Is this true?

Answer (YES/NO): YES